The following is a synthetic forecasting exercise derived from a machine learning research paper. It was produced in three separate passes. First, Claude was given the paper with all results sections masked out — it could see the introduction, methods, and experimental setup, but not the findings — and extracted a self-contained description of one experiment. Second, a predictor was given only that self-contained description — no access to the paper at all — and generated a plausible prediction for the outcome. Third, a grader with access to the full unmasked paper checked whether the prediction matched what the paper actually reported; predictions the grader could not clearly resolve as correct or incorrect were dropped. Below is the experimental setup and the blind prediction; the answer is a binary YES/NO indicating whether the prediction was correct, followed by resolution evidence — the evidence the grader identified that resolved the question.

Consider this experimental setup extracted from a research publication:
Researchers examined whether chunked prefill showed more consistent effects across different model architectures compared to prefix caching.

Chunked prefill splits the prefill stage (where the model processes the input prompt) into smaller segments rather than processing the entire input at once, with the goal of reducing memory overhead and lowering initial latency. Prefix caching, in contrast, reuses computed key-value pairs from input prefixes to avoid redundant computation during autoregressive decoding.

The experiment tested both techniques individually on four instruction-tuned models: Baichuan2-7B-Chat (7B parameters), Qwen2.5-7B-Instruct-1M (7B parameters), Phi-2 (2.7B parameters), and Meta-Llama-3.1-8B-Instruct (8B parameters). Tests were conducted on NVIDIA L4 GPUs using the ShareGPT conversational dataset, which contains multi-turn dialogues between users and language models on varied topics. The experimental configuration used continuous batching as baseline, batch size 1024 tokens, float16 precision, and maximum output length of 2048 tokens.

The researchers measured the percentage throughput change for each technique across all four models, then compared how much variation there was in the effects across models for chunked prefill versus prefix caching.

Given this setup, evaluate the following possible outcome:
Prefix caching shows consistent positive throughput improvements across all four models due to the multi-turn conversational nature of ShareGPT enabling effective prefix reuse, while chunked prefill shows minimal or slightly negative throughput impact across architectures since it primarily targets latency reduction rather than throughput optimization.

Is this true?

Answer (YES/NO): NO